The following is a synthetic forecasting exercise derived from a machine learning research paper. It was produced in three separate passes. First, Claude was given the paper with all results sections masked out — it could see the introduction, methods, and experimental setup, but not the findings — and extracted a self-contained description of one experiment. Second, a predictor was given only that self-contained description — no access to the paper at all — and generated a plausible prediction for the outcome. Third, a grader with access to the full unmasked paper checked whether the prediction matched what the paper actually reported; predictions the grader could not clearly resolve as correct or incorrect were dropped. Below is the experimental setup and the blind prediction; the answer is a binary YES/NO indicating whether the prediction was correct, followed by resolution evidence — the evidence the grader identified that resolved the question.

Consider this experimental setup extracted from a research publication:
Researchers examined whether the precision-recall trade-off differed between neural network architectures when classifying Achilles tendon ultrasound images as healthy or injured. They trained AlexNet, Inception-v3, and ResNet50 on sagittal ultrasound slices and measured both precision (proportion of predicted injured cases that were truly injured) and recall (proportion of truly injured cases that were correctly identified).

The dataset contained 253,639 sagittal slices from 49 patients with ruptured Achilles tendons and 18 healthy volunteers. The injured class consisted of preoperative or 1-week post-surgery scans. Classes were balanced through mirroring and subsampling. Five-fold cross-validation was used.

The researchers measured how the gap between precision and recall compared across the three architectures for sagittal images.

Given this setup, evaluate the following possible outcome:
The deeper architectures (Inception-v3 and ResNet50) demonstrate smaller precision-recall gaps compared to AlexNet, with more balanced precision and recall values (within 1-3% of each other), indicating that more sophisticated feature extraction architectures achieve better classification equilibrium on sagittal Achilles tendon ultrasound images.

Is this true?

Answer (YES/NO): NO